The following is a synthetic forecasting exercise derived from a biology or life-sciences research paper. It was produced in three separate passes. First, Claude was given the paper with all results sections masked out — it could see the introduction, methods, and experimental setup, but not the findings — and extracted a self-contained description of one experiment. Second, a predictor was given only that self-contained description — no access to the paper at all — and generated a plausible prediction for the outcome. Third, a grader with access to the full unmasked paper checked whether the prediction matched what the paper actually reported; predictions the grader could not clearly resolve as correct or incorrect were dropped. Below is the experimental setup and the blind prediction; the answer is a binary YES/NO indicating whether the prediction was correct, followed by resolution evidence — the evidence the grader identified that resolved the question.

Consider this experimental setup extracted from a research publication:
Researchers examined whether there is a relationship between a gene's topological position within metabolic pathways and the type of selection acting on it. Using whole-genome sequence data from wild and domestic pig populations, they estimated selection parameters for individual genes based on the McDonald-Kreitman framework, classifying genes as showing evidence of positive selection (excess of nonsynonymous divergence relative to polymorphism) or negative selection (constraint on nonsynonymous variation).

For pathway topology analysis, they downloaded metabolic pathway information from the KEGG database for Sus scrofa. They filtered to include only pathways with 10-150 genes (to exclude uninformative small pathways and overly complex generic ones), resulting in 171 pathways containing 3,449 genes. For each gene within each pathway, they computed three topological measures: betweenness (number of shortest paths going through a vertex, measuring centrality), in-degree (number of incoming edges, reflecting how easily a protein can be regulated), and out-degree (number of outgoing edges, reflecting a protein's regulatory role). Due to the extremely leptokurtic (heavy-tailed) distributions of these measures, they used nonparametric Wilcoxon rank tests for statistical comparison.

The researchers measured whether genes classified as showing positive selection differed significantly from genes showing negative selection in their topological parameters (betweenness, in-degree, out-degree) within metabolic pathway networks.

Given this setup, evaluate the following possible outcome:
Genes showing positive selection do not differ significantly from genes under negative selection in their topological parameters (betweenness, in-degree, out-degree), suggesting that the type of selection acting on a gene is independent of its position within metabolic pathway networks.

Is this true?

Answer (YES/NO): NO